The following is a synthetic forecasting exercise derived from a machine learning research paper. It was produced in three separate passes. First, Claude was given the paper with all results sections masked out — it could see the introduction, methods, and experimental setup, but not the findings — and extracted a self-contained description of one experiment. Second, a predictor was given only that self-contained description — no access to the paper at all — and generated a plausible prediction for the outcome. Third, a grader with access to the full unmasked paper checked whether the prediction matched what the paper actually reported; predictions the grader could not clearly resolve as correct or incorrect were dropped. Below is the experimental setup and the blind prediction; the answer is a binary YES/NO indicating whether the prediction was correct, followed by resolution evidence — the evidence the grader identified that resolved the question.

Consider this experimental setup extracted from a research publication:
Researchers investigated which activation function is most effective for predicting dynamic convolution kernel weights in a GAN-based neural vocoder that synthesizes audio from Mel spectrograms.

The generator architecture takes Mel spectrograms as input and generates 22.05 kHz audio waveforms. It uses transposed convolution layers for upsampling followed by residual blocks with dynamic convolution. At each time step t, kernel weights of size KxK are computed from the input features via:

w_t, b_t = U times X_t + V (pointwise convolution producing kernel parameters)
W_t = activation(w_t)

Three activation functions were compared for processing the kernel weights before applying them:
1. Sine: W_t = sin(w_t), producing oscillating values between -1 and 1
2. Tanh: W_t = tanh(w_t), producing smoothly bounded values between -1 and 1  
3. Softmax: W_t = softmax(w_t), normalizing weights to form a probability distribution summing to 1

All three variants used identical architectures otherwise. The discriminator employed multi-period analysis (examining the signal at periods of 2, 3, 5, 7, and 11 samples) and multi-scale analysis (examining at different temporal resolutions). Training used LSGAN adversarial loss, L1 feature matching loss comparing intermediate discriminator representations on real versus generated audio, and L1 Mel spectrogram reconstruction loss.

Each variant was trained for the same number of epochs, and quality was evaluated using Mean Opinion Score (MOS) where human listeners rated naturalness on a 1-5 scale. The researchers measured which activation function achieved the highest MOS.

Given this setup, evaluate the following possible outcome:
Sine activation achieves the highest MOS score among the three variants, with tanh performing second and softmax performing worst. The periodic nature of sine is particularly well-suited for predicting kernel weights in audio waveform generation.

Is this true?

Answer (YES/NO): YES